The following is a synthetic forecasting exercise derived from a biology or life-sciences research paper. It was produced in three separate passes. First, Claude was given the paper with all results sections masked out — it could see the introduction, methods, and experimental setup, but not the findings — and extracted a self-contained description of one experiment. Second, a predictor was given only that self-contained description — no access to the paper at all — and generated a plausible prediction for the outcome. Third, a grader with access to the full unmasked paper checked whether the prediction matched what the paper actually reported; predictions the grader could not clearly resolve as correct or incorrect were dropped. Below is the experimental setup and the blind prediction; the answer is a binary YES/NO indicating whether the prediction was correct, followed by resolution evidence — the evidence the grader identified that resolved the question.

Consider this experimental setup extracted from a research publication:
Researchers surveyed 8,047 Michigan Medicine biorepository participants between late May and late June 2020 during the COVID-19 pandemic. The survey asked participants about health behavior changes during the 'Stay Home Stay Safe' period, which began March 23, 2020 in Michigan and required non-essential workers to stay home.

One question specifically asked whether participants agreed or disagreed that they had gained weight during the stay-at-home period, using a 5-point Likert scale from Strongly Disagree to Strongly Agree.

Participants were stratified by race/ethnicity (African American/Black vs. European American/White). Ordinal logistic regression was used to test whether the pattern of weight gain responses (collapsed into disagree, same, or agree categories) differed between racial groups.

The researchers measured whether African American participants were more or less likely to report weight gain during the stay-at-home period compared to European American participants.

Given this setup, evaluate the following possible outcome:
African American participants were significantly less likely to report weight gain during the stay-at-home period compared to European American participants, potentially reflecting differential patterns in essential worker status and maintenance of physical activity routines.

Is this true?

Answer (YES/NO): NO